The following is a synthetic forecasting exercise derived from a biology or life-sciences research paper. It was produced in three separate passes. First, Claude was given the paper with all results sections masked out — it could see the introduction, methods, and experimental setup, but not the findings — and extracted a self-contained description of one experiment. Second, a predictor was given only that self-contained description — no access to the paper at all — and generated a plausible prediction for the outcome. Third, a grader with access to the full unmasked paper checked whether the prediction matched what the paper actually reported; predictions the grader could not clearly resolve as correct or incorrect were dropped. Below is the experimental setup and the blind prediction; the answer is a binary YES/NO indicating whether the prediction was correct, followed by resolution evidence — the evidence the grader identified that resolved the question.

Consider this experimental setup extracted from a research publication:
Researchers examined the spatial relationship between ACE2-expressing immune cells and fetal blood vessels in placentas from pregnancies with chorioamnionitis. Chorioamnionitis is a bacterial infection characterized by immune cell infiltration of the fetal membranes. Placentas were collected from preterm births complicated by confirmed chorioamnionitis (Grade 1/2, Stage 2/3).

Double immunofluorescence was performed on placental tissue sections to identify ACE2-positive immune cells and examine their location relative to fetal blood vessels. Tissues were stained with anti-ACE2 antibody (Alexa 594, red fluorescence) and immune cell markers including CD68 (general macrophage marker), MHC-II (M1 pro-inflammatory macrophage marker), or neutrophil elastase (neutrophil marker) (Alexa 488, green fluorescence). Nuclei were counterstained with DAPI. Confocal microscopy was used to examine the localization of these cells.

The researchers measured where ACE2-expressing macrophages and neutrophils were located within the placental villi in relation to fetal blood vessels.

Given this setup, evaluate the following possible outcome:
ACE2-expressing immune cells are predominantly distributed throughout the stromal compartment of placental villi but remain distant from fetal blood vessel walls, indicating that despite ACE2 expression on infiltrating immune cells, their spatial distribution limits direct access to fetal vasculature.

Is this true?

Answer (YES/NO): NO